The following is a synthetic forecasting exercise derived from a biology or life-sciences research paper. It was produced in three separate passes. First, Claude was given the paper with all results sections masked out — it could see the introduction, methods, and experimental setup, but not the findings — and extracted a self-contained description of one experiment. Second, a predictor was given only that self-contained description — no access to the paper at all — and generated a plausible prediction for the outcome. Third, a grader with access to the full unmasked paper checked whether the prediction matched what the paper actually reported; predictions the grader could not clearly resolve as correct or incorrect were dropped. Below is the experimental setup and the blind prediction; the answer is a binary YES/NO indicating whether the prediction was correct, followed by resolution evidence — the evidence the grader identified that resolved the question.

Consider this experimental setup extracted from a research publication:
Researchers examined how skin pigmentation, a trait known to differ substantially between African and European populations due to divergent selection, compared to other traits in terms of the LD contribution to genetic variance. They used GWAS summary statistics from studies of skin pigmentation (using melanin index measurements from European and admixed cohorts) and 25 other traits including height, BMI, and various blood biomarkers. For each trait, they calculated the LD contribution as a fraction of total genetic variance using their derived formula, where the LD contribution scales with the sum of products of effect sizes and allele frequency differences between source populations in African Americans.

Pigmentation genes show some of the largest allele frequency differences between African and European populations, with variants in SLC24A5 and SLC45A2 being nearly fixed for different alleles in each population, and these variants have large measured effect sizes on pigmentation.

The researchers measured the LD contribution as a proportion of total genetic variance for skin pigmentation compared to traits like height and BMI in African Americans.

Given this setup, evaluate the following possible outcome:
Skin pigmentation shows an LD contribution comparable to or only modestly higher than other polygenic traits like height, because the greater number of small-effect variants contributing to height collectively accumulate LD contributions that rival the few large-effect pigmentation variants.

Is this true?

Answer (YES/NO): NO